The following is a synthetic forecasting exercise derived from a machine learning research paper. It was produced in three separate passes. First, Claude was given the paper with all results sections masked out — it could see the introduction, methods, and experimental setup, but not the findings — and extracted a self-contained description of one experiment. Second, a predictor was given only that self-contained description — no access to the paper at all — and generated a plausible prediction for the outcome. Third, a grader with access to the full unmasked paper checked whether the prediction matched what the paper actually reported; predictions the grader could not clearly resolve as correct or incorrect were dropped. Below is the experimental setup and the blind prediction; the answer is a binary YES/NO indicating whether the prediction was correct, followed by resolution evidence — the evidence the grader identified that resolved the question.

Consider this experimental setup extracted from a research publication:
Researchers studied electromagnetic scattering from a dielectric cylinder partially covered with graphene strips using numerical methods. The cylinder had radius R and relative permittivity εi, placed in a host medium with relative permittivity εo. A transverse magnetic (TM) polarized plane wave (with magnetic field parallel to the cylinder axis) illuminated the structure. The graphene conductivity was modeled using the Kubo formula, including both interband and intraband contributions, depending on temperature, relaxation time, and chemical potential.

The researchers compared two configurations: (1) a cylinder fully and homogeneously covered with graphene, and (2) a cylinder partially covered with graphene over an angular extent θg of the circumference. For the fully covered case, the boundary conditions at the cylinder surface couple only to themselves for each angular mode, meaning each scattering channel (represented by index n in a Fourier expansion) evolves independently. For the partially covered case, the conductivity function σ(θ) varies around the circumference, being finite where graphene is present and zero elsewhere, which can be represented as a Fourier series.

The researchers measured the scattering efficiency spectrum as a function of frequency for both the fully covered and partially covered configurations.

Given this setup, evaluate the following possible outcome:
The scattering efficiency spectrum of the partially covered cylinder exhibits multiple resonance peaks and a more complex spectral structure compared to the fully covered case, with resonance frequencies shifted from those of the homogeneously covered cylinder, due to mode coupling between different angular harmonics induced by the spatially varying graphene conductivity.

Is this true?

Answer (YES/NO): NO